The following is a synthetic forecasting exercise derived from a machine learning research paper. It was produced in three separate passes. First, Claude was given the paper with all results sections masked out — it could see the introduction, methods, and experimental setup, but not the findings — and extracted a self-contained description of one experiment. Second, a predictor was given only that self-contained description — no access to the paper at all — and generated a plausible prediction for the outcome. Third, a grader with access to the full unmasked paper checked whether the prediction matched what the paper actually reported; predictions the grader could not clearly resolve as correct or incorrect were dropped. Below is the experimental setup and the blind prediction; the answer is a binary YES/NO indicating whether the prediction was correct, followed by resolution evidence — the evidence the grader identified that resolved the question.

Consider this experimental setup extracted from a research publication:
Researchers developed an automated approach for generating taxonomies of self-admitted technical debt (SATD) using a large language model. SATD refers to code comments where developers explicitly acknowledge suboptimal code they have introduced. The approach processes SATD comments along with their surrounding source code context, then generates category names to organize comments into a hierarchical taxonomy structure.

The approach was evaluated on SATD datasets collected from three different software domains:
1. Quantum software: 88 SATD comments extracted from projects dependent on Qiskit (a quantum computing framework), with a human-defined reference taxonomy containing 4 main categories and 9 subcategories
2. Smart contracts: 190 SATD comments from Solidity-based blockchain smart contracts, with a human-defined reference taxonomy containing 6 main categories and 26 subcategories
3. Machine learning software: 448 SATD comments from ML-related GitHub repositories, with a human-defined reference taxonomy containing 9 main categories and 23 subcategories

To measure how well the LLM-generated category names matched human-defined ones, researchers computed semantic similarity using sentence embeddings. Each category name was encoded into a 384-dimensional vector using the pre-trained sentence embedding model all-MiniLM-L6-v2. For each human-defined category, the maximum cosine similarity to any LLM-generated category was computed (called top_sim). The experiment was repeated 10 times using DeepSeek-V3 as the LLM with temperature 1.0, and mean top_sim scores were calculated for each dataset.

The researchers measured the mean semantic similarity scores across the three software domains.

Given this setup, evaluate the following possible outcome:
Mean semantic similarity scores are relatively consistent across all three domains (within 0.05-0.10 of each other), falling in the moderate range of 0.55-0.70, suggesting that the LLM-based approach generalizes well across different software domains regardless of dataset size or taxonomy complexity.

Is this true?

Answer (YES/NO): NO